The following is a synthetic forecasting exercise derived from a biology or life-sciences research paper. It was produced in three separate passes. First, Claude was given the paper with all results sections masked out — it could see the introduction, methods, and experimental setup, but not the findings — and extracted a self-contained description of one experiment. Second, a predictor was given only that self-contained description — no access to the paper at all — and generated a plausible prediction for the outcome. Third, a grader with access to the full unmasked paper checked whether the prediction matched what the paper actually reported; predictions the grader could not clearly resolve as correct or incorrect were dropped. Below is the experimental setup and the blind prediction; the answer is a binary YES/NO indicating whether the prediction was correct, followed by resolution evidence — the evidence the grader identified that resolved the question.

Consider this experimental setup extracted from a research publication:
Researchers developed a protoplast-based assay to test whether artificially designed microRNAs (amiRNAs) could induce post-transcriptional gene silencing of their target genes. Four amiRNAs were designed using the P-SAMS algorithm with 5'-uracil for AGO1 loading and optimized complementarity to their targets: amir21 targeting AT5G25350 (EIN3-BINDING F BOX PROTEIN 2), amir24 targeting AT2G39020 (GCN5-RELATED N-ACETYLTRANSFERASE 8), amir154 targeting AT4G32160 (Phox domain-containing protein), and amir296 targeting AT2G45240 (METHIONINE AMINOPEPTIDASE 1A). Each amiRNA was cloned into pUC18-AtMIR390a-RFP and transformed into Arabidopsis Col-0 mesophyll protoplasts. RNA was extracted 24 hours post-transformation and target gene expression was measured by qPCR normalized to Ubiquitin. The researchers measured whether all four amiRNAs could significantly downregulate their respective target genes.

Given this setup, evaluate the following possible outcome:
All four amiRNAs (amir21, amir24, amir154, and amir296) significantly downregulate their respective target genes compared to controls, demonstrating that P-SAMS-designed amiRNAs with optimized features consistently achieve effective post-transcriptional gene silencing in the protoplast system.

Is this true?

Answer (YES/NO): YES